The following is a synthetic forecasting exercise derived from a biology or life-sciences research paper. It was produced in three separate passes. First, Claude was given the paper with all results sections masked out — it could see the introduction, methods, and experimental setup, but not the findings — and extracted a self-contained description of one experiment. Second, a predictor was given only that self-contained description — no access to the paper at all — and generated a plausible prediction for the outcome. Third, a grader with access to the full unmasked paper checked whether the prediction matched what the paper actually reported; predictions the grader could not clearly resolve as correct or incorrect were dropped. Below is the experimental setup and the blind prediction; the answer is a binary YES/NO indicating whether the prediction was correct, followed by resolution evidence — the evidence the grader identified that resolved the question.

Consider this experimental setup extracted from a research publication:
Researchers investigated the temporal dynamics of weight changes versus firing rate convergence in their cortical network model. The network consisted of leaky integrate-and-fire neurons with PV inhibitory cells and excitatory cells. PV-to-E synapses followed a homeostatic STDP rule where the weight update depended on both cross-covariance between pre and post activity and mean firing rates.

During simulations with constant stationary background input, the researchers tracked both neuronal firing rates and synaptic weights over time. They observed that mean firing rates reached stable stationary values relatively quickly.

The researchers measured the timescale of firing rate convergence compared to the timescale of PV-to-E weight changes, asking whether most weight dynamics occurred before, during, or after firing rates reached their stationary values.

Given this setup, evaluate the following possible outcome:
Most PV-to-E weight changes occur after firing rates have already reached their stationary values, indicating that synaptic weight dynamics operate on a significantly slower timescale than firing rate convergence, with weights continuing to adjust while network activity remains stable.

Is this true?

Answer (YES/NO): YES